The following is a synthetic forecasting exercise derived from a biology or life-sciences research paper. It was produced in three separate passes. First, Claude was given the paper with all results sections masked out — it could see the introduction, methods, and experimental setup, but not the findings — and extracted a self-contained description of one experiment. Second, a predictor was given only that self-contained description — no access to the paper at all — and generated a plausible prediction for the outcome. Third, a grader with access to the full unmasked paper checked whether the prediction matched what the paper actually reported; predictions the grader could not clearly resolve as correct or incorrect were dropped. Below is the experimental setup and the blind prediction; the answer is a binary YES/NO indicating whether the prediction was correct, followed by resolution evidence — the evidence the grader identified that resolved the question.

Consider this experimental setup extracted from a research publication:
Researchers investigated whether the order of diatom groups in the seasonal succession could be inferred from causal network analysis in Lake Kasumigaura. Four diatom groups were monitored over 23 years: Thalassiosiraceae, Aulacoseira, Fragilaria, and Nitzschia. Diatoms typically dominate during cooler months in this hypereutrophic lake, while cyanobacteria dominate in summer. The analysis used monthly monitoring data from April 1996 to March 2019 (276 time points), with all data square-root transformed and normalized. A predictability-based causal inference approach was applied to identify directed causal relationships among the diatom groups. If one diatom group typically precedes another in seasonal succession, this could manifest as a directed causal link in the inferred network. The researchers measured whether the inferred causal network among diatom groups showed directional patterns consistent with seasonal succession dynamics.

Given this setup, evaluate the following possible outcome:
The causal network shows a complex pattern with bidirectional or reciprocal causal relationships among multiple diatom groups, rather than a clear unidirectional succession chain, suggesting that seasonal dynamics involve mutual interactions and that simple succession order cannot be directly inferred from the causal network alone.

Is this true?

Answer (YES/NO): NO